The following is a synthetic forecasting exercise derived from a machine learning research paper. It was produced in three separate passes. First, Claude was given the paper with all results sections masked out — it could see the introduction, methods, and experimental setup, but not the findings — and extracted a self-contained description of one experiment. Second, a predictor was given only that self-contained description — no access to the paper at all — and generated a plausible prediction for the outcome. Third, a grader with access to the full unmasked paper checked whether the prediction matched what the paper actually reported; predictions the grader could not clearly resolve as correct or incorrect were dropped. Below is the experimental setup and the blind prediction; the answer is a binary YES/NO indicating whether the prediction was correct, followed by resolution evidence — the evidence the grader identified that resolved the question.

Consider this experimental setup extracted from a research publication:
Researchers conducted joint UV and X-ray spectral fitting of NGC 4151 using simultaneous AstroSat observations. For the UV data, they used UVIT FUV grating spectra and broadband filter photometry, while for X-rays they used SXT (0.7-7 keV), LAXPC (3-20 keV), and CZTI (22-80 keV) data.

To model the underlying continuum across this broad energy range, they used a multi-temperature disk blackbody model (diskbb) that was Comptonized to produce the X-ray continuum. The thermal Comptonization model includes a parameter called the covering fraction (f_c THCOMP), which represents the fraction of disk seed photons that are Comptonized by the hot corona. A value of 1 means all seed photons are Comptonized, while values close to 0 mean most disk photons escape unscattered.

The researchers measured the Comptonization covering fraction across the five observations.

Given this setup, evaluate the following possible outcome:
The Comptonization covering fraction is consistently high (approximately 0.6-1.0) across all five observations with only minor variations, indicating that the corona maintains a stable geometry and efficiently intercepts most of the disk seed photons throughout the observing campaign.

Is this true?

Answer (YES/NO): NO